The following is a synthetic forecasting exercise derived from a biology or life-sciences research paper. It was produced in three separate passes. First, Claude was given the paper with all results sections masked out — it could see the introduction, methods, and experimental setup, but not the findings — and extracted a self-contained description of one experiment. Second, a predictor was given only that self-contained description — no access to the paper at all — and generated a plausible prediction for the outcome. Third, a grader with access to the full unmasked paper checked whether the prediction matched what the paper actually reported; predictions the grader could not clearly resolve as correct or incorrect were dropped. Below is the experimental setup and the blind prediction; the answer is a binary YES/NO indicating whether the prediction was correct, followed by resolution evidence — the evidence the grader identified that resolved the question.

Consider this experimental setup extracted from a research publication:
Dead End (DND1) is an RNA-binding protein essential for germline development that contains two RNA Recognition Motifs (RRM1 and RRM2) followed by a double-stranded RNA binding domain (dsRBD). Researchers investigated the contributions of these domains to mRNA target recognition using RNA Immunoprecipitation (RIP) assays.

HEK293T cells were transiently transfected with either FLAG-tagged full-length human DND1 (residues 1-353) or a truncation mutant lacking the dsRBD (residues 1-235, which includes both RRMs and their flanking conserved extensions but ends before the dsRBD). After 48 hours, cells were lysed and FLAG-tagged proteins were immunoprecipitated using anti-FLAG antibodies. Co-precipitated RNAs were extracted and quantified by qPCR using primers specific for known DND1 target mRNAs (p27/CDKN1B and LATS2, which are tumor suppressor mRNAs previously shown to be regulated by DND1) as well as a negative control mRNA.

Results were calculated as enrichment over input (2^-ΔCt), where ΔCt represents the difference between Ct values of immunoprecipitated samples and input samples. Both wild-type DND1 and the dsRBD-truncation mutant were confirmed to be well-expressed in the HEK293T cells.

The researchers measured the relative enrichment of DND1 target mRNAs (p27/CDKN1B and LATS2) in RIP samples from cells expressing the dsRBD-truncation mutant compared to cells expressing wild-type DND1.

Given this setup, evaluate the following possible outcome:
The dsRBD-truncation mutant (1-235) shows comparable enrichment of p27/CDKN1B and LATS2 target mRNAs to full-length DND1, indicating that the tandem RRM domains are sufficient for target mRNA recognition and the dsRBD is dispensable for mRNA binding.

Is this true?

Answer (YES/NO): YES